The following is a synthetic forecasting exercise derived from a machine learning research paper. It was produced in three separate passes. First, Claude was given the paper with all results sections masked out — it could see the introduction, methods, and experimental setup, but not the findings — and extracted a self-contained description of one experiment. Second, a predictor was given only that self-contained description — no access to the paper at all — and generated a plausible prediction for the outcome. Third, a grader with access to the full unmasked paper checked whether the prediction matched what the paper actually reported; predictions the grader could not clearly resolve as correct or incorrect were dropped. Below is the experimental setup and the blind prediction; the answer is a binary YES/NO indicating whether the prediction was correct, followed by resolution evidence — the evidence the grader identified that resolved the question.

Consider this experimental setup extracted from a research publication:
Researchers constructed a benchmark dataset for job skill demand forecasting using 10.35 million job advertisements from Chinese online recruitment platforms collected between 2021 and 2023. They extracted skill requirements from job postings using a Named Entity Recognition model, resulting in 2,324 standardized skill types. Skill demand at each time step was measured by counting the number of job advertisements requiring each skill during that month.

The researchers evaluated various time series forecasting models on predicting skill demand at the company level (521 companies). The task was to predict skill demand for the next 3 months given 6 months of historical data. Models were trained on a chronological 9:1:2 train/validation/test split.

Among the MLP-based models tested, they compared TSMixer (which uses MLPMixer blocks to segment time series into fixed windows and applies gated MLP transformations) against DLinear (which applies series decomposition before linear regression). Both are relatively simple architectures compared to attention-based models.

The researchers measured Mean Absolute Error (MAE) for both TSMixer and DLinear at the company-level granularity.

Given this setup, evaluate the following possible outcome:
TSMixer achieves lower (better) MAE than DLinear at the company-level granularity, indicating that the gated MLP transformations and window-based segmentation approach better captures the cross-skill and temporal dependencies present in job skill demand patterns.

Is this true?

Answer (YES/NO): NO